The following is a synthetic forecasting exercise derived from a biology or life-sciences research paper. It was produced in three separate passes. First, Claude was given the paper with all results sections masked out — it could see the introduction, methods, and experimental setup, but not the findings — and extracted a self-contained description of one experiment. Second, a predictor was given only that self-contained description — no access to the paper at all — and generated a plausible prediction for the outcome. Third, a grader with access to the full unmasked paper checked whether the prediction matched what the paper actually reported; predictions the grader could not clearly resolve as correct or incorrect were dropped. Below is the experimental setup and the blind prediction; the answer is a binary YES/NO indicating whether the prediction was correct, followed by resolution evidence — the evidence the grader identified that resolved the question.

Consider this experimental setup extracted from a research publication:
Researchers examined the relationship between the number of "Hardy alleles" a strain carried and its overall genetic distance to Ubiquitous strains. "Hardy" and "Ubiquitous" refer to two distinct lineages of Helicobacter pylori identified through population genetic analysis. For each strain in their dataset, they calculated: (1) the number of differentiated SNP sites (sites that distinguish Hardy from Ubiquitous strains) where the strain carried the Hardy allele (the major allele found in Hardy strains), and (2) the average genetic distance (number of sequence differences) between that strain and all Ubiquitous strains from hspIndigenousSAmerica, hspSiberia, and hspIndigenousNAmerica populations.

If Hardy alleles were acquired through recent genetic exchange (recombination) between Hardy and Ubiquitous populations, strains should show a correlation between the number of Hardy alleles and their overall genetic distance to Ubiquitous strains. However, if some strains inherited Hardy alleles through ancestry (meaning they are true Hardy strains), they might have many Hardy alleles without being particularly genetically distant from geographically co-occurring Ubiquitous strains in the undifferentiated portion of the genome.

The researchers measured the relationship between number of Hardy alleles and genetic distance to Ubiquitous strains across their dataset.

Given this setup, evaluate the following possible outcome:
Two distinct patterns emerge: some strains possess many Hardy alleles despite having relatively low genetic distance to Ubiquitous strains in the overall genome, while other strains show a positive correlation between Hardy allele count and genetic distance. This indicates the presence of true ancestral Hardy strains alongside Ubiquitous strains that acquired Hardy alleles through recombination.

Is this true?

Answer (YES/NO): YES